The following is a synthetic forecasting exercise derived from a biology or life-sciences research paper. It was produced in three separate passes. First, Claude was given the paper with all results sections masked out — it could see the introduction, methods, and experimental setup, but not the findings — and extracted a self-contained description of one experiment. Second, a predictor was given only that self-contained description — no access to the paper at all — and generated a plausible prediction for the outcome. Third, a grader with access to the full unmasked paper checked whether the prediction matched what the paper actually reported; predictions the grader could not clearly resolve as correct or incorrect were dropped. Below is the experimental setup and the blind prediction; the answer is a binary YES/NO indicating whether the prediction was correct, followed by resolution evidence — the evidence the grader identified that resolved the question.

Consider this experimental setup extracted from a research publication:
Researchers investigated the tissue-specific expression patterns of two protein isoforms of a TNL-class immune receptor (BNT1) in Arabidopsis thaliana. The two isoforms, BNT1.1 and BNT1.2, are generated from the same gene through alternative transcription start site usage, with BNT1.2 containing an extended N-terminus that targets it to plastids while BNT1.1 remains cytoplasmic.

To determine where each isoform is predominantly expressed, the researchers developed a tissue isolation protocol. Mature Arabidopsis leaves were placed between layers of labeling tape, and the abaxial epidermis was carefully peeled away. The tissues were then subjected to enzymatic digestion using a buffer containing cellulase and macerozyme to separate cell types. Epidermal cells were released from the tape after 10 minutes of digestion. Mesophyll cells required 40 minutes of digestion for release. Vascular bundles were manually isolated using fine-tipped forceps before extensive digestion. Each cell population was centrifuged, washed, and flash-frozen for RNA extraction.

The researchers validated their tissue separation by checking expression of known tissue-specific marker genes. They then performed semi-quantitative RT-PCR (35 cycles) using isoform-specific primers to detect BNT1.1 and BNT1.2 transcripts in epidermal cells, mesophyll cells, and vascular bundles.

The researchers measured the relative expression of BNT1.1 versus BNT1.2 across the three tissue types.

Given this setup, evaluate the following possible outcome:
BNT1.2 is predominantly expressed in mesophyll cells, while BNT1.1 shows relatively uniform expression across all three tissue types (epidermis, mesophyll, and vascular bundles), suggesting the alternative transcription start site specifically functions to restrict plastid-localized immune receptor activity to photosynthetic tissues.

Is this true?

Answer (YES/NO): NO